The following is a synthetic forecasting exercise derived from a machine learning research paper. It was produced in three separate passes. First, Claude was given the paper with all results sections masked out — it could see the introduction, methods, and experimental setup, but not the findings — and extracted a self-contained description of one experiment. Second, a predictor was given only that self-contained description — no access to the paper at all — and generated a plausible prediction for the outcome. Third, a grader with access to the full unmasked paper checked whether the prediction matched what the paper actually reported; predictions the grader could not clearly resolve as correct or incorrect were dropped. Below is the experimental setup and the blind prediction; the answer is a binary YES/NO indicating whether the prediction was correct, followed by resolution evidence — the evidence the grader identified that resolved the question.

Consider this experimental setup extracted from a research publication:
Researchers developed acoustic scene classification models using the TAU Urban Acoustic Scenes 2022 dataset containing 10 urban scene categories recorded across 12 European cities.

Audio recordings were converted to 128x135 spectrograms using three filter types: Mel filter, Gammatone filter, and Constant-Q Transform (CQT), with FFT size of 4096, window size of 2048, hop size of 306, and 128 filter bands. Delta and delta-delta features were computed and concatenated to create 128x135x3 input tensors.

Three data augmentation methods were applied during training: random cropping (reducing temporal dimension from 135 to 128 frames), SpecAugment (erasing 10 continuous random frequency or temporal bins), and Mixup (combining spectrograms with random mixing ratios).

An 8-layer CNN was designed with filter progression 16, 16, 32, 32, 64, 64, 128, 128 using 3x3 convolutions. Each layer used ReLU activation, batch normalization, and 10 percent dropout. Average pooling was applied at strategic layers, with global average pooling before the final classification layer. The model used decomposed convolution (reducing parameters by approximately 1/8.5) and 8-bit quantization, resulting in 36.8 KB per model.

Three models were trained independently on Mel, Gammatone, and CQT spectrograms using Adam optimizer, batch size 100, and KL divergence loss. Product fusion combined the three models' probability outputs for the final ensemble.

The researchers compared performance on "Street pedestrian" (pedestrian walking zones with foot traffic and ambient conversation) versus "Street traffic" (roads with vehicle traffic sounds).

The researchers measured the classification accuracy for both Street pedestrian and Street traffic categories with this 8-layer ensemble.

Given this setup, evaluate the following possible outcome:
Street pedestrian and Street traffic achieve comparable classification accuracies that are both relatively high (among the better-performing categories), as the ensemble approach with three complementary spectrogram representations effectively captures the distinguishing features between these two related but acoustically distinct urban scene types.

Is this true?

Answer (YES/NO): NO